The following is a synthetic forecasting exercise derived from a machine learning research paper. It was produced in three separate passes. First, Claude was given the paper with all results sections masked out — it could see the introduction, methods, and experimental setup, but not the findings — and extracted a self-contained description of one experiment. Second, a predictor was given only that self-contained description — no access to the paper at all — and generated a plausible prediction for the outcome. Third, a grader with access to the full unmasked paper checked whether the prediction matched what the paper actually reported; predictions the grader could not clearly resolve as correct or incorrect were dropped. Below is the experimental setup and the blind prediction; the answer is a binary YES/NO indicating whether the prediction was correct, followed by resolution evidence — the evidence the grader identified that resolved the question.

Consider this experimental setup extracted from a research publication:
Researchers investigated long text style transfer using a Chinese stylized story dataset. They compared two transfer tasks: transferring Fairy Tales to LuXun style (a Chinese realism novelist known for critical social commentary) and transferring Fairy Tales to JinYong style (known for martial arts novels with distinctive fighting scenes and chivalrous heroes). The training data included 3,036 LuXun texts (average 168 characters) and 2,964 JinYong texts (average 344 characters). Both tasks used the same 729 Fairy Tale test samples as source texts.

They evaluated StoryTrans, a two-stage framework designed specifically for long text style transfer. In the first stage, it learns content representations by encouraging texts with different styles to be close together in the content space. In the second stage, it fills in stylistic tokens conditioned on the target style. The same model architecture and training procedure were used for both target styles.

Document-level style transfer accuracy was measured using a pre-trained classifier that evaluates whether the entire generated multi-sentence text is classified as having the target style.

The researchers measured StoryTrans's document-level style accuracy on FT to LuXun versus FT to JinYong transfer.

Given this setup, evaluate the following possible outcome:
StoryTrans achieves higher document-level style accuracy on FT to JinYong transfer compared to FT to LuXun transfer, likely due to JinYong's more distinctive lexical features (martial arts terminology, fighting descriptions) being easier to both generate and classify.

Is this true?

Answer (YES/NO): YES